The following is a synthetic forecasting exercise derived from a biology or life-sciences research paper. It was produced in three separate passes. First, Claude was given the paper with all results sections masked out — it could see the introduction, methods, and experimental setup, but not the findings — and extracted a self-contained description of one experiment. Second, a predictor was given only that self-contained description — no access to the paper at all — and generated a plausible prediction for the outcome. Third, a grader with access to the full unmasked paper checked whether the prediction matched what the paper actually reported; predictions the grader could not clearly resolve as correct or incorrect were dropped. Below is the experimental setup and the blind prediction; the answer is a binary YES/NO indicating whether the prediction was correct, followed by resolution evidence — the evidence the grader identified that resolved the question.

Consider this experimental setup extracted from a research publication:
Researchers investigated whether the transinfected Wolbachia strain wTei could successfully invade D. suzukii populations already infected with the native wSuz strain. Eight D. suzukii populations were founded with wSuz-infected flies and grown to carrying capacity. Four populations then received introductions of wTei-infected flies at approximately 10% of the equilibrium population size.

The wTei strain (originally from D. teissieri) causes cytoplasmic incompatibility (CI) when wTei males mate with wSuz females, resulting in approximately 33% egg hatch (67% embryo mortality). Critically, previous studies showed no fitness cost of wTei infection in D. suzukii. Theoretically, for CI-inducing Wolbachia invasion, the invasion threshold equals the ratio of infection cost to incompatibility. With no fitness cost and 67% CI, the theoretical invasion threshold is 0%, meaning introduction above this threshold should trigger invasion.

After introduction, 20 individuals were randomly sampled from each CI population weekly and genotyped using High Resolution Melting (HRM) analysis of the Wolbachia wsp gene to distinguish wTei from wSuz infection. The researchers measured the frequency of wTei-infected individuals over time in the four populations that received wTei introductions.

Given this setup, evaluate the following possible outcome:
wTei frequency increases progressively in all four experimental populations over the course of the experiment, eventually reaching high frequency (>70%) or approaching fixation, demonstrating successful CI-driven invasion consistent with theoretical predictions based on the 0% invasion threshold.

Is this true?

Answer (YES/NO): NO